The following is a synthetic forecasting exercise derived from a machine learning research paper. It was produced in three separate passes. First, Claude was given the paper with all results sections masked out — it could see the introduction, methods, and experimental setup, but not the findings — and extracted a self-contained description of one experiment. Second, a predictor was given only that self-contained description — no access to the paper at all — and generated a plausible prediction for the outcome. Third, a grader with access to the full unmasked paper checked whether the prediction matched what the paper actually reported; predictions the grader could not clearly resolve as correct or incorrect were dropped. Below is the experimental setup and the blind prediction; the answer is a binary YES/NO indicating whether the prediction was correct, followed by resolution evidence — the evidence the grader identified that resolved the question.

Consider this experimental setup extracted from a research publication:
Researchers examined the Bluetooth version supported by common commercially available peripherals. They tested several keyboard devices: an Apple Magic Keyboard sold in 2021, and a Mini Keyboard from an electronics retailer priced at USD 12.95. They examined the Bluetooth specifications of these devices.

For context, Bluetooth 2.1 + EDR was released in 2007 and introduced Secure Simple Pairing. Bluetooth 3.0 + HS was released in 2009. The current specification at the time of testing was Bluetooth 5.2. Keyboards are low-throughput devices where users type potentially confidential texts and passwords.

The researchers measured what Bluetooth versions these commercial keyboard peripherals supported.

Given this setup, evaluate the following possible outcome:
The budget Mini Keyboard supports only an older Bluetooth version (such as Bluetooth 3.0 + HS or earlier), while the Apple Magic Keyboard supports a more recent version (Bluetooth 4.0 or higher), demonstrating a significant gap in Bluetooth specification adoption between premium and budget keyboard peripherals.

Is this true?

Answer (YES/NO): NO